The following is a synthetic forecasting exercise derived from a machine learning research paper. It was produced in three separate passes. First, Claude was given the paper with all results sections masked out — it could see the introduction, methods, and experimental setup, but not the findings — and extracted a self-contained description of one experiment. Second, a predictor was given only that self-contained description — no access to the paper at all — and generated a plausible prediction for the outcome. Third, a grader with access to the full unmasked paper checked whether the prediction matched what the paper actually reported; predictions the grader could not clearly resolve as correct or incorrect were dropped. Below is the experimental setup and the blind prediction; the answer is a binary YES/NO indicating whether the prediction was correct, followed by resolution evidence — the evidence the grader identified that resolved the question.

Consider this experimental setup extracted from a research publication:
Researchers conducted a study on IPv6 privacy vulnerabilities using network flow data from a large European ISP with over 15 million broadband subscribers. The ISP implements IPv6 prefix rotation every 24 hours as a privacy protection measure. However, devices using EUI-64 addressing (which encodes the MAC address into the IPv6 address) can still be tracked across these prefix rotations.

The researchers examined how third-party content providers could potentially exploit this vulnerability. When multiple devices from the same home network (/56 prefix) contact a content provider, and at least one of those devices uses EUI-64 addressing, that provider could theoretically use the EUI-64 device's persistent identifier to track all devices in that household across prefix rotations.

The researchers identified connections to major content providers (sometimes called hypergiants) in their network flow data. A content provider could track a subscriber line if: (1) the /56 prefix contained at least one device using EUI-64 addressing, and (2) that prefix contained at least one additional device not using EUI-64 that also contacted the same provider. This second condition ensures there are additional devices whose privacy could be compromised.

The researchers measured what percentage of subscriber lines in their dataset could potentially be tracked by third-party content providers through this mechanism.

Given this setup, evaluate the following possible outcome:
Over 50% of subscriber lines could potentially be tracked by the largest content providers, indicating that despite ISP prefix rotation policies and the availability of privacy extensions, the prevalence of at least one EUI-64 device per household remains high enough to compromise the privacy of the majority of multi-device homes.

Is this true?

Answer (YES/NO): NO